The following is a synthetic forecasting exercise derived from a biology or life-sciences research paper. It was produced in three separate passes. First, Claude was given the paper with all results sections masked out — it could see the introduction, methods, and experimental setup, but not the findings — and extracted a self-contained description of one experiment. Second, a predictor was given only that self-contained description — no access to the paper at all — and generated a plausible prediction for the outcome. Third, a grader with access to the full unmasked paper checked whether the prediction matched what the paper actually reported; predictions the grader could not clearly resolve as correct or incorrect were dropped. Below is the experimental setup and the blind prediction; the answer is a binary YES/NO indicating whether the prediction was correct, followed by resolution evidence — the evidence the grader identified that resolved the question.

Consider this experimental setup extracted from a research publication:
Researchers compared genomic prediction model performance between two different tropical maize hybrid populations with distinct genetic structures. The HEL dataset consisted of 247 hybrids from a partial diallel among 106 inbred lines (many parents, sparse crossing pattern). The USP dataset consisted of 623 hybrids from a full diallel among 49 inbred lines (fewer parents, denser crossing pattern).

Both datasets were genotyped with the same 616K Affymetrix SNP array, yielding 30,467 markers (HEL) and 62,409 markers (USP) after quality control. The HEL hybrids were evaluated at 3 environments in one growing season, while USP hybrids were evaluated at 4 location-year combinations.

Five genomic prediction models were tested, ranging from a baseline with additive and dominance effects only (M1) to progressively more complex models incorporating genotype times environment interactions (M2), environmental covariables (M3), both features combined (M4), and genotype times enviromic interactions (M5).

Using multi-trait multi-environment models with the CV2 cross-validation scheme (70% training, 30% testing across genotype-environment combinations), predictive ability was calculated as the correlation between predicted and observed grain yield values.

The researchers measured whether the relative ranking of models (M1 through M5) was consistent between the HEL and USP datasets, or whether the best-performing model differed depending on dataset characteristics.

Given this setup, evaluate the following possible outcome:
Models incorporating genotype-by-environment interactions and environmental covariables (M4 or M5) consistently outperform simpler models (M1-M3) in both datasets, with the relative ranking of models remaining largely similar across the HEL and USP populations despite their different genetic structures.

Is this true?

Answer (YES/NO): YES